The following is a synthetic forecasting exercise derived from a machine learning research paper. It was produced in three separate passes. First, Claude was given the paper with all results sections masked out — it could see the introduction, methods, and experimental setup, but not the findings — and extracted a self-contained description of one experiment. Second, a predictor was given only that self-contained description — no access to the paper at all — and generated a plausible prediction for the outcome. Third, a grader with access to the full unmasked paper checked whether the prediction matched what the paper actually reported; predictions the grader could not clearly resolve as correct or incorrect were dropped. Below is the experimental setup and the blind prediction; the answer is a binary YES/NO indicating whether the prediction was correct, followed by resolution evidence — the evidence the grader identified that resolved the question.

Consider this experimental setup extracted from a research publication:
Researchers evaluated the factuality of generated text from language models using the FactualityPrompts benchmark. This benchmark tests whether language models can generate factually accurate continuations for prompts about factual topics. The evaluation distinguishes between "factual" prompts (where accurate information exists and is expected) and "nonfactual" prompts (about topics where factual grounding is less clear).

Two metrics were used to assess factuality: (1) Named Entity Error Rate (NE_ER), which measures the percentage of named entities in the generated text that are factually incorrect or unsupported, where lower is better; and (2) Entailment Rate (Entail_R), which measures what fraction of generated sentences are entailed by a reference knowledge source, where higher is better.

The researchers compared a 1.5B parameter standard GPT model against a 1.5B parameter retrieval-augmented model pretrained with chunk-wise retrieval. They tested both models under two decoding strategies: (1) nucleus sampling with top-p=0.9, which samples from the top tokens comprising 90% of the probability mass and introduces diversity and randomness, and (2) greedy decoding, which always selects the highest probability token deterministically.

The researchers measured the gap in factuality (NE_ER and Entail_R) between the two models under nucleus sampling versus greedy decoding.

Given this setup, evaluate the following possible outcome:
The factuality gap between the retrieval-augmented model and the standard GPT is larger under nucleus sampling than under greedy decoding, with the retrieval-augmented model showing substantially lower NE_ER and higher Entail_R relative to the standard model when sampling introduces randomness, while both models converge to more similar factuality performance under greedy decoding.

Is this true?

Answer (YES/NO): NO